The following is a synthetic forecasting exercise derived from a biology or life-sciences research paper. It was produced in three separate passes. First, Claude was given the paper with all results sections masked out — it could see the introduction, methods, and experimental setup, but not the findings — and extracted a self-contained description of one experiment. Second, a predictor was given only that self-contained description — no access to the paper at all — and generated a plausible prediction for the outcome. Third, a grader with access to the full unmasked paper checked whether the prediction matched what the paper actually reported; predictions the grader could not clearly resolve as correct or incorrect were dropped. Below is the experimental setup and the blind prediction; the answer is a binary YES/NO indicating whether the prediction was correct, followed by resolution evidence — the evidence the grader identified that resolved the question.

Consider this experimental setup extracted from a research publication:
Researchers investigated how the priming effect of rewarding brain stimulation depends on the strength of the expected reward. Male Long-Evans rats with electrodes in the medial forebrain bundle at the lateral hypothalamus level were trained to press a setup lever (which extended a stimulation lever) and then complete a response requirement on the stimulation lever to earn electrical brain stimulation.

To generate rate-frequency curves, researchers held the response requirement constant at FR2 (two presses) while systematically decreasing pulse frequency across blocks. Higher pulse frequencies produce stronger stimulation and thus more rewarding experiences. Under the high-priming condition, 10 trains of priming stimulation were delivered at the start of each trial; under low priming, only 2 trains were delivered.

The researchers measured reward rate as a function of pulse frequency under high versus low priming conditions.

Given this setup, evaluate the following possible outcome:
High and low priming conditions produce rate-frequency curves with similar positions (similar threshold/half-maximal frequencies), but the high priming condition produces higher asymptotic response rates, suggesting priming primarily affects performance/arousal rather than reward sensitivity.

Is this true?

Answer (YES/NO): NO